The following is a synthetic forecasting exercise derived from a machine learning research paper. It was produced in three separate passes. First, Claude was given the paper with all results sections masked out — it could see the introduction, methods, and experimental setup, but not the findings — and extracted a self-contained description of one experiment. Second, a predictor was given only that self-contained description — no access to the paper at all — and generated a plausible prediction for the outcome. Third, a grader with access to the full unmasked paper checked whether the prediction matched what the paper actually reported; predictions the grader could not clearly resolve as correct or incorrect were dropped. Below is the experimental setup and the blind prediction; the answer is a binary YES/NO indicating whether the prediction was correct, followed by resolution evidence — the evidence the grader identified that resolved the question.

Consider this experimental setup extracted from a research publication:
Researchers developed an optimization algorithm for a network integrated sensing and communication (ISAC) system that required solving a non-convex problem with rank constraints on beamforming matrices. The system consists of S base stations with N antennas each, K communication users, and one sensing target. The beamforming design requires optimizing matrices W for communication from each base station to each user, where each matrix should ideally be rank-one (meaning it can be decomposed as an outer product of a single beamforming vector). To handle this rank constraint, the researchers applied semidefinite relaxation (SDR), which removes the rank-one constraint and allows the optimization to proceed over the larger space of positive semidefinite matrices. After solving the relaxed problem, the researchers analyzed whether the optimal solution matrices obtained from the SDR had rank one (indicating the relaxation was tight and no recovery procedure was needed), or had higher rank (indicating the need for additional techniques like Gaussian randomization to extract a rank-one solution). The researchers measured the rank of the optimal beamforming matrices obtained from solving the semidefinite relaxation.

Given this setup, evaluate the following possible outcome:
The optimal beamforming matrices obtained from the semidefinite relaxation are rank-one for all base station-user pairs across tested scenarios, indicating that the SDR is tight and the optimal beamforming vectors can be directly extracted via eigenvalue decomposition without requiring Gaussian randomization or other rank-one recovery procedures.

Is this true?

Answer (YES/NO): YES